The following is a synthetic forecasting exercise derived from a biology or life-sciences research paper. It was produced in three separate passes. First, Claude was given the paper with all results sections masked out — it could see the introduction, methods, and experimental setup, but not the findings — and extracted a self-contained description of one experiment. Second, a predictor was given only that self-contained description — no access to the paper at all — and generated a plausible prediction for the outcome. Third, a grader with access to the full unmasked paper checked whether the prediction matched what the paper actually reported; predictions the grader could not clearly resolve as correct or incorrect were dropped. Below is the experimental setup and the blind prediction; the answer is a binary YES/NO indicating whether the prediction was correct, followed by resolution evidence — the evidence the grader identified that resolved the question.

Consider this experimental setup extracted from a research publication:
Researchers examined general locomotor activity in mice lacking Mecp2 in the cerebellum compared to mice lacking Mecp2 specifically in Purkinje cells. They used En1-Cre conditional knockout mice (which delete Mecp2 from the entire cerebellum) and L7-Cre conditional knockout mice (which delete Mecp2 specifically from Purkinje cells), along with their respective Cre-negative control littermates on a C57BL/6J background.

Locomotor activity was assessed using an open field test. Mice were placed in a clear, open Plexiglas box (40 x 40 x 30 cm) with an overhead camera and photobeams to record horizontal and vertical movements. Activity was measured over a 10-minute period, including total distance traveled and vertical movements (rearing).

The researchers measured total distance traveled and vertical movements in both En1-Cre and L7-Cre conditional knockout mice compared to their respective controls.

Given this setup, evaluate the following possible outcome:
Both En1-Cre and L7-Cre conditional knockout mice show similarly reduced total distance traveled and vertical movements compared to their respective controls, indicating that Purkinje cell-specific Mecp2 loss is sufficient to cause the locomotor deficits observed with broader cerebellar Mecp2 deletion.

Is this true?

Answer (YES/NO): NO